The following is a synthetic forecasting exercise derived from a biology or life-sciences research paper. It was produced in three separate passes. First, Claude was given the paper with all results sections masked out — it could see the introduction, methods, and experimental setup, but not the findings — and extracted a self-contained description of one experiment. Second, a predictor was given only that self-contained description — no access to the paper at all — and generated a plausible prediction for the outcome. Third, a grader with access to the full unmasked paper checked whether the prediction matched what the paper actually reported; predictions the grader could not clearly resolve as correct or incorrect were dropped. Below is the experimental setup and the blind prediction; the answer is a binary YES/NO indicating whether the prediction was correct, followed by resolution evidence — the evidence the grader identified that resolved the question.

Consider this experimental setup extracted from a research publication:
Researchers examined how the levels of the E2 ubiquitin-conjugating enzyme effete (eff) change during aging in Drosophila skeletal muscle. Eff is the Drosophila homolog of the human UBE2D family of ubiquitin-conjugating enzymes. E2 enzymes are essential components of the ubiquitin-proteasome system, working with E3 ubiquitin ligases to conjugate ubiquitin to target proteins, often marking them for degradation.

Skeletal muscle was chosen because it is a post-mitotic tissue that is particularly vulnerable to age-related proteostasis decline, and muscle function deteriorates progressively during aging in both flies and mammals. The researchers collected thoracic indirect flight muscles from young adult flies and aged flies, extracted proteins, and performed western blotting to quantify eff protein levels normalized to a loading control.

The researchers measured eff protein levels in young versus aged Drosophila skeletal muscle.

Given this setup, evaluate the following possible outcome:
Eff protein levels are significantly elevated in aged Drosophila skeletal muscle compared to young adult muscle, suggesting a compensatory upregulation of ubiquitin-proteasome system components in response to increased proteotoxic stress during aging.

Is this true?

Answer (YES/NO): NO